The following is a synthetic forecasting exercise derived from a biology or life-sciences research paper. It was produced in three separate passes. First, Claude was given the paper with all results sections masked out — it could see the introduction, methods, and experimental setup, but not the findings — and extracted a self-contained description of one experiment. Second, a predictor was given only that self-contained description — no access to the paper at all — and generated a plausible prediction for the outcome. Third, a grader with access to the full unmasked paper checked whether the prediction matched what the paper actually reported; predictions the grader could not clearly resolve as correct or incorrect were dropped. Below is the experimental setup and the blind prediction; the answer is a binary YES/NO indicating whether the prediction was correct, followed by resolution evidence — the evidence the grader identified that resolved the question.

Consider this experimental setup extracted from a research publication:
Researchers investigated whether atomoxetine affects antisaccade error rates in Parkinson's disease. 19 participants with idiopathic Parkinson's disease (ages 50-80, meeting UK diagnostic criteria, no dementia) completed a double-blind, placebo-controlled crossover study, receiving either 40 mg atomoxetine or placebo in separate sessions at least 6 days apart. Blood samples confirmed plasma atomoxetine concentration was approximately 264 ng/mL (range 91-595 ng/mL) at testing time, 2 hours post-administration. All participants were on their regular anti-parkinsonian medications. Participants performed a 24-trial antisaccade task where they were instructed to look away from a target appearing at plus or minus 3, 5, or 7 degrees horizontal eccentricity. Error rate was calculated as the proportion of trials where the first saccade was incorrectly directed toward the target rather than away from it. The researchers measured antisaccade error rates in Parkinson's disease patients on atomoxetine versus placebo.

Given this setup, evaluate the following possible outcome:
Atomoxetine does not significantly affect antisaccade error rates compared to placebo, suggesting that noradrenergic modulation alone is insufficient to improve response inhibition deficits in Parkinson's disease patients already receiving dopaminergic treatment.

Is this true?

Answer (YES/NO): NO